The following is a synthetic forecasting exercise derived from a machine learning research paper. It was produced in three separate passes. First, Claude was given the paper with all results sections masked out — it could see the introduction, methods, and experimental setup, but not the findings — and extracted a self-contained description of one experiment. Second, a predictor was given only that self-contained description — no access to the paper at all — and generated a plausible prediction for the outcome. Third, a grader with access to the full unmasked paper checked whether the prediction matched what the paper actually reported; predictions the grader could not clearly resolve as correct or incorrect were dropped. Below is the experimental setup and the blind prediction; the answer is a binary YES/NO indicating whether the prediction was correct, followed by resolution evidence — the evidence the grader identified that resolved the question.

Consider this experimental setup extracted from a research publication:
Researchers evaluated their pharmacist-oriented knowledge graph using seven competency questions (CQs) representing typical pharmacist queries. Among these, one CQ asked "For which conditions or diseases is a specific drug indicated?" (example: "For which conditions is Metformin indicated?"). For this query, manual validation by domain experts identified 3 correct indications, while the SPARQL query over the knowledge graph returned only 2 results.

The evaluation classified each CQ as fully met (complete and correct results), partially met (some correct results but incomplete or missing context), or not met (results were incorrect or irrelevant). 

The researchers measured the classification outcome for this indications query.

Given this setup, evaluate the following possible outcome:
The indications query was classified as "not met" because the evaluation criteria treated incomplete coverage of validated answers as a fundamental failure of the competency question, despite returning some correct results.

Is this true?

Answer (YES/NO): NO